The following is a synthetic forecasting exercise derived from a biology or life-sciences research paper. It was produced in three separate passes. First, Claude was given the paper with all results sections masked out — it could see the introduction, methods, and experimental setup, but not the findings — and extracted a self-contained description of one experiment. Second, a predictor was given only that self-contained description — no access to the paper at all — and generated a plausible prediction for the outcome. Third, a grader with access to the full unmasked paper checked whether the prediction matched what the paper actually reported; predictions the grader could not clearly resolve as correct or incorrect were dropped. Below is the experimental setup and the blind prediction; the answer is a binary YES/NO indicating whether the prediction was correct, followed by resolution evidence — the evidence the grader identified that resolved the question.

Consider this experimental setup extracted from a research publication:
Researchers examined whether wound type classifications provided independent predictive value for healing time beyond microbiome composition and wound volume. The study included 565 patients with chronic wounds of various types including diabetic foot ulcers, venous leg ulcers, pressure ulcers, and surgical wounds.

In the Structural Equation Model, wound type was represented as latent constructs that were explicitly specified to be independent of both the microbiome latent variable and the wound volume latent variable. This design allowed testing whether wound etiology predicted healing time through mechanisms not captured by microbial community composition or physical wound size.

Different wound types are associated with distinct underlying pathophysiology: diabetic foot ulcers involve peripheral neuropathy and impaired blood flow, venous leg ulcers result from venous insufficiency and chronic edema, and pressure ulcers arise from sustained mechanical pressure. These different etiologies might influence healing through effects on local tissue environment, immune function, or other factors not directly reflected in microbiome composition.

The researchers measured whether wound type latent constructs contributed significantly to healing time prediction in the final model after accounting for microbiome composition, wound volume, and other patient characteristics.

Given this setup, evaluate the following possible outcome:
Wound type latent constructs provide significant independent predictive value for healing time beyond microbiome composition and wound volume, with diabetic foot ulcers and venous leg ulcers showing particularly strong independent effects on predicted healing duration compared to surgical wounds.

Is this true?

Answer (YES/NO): NO